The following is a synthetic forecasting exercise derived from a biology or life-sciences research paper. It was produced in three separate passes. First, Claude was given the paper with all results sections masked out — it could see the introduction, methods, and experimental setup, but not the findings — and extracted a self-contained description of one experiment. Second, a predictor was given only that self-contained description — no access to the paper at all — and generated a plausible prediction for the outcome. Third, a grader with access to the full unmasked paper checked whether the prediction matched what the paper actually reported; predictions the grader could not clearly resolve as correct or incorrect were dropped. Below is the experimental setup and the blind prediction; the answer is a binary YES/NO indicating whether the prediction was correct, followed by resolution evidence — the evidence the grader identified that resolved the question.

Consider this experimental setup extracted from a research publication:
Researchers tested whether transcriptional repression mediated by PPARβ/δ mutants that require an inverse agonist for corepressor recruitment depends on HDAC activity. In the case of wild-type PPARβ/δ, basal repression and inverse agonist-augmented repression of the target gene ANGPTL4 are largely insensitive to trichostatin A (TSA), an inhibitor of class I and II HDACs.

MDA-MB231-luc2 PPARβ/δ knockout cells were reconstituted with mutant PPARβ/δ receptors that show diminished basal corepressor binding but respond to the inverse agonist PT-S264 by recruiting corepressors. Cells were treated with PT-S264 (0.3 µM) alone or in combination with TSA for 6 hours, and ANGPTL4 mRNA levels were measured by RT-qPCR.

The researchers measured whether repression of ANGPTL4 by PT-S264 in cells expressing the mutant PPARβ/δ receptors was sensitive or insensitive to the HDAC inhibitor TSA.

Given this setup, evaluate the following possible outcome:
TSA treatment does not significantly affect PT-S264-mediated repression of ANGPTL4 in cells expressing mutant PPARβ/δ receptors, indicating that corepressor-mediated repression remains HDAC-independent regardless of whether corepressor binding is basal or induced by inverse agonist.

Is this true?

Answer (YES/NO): NO